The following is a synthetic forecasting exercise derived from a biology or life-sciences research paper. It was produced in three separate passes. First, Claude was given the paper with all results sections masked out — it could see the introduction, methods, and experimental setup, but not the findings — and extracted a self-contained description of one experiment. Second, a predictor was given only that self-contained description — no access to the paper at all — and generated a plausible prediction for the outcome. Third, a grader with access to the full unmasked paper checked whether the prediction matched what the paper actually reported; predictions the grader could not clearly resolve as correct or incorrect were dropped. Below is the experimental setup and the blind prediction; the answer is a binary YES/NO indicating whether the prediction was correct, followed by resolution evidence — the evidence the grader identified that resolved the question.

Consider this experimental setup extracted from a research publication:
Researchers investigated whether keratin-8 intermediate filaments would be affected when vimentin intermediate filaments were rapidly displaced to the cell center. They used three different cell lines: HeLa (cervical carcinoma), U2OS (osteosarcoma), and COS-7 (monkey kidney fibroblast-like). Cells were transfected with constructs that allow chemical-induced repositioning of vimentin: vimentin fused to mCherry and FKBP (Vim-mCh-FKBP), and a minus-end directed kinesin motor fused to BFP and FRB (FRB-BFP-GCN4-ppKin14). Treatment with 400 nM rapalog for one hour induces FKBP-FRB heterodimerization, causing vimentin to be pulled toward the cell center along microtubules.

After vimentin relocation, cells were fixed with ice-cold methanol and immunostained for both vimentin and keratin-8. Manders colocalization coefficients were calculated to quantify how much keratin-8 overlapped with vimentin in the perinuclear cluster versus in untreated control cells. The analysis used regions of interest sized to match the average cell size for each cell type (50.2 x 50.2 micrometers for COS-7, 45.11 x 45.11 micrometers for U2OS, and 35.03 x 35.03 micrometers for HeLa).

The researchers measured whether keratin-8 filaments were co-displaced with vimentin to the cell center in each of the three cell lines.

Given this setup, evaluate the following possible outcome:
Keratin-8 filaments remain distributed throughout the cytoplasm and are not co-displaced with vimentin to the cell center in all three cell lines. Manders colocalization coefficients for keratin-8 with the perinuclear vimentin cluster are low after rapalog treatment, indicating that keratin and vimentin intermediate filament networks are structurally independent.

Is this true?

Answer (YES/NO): NO